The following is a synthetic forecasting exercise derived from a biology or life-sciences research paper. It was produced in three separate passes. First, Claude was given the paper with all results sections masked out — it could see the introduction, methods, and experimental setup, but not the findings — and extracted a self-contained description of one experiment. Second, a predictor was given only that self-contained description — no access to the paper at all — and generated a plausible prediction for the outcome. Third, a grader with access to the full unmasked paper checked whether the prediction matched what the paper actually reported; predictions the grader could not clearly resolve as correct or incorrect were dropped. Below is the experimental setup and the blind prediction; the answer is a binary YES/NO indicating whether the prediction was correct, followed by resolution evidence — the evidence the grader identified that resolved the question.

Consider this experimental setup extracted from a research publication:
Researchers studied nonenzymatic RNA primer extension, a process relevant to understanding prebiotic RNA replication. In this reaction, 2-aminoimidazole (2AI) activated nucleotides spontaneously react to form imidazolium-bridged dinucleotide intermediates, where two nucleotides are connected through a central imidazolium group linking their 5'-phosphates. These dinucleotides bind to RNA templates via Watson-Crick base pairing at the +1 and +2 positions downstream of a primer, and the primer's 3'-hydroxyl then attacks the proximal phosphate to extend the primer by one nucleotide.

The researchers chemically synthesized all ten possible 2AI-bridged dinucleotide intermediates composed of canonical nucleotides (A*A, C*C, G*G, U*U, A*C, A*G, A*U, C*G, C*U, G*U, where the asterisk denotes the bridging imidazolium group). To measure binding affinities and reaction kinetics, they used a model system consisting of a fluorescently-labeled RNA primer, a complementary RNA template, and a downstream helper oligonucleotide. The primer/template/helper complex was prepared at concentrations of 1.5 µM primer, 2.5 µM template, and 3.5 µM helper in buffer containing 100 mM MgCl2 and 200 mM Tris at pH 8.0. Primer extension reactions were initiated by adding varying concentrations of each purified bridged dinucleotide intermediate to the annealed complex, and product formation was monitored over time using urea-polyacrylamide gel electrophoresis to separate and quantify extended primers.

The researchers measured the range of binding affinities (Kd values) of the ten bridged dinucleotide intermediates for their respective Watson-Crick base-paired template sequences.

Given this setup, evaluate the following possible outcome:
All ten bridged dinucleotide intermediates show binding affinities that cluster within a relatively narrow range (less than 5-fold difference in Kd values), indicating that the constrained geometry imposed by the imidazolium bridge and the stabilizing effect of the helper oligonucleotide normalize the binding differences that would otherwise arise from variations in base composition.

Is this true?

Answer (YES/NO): NO